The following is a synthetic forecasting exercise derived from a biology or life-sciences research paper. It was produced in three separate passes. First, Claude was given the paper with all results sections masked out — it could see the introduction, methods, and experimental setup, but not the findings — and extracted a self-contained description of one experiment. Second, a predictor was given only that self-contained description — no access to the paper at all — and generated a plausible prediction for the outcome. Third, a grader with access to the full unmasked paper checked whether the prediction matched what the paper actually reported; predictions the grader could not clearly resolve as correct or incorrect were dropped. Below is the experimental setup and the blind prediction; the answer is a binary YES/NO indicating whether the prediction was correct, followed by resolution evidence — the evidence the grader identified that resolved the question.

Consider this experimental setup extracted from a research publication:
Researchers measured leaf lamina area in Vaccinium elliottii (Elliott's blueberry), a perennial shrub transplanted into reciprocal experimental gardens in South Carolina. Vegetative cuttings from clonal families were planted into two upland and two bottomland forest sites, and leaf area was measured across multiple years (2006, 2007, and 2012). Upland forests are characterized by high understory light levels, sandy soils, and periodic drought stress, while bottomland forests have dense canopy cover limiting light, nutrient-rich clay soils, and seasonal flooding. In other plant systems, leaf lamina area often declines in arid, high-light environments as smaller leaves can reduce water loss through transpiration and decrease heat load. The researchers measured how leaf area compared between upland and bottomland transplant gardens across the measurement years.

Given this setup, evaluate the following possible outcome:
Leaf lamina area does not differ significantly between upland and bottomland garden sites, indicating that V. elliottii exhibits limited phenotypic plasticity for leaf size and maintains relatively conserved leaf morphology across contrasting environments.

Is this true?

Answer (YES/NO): NO